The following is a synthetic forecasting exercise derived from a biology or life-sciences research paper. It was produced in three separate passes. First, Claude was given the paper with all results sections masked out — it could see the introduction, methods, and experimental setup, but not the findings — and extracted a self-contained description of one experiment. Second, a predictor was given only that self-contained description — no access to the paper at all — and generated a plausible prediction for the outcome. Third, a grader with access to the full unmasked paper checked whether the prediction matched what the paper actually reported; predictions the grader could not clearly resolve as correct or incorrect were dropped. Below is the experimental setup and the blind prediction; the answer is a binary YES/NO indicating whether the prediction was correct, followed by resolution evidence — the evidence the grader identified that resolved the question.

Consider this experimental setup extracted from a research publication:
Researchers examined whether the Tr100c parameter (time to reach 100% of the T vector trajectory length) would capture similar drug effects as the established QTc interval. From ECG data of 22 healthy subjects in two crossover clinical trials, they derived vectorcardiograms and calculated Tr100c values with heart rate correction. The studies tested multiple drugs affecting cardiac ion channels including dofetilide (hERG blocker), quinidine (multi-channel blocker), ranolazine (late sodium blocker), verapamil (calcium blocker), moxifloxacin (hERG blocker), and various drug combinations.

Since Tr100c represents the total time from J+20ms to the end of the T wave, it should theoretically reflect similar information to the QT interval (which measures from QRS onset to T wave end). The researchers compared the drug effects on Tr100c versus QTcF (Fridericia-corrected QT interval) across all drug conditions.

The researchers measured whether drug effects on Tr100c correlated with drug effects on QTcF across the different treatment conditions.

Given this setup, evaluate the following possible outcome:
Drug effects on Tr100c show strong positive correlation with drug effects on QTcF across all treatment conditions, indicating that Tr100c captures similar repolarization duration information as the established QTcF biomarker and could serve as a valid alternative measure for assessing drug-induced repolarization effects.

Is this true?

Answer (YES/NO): YES